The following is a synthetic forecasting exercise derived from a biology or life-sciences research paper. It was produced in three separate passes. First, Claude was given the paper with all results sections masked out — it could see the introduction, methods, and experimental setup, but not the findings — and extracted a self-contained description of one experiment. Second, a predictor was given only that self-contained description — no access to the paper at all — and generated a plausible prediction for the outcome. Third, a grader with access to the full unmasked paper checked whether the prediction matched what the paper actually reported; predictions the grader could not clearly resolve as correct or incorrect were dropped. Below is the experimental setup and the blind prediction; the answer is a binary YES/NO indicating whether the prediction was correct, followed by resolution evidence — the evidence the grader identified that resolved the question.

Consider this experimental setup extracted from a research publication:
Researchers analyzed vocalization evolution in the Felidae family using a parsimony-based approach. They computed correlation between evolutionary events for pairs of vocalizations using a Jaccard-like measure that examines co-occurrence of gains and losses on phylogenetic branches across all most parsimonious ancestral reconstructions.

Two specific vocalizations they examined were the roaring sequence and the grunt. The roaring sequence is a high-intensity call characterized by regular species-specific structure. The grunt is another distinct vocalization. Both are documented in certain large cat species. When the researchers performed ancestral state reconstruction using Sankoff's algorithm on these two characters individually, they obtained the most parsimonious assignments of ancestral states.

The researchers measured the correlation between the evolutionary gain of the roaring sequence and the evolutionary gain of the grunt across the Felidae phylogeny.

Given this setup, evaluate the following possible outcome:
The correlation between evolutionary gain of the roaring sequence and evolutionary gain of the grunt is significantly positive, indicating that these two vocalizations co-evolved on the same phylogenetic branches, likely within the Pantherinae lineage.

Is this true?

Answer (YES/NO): YES